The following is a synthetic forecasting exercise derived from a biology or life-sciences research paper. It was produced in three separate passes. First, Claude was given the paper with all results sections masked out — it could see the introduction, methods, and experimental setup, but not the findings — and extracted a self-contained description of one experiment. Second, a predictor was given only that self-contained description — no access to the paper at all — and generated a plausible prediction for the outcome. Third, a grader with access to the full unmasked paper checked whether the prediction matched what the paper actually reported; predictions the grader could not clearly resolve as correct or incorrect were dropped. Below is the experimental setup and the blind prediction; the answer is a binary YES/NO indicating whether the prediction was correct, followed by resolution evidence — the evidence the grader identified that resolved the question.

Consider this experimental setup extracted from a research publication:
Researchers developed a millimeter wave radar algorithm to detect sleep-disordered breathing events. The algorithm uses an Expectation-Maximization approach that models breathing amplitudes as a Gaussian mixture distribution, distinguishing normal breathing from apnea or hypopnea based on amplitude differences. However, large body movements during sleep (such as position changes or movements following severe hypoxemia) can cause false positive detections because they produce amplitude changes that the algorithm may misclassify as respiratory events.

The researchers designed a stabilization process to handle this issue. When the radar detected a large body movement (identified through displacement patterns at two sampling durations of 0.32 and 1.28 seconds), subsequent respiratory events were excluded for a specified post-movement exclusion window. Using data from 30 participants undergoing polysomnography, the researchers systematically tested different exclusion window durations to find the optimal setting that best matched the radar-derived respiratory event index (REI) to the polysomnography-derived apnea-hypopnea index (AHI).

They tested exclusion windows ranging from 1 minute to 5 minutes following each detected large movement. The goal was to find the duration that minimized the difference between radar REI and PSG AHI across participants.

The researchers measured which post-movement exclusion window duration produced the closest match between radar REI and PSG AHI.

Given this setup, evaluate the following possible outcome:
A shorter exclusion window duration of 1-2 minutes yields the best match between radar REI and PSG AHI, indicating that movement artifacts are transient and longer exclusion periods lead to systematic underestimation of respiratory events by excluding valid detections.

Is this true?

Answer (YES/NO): NO